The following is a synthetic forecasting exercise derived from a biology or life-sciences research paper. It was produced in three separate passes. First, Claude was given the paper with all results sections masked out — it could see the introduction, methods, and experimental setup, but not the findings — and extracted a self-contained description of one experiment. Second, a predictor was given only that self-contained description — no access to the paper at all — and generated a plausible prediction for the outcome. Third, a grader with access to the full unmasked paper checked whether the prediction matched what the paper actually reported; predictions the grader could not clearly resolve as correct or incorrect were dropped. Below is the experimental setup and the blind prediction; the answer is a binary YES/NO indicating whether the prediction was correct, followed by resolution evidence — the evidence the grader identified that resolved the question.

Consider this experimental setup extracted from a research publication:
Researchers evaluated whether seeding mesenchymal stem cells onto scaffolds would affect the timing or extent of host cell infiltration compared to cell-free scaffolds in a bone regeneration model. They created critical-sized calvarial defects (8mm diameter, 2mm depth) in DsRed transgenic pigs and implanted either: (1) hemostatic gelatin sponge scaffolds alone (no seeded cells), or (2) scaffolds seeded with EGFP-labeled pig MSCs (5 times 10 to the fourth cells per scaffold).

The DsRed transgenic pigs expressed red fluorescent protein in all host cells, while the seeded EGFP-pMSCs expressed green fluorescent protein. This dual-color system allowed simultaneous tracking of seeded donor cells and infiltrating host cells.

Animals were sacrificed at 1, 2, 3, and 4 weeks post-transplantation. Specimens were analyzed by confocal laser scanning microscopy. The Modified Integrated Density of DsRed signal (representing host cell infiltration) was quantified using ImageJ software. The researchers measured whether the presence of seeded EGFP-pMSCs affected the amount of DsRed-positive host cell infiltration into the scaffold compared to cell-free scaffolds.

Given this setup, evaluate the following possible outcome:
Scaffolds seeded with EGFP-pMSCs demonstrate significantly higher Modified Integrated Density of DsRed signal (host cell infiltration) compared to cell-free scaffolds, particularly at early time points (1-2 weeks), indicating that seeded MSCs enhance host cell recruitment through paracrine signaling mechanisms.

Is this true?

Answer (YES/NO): NO